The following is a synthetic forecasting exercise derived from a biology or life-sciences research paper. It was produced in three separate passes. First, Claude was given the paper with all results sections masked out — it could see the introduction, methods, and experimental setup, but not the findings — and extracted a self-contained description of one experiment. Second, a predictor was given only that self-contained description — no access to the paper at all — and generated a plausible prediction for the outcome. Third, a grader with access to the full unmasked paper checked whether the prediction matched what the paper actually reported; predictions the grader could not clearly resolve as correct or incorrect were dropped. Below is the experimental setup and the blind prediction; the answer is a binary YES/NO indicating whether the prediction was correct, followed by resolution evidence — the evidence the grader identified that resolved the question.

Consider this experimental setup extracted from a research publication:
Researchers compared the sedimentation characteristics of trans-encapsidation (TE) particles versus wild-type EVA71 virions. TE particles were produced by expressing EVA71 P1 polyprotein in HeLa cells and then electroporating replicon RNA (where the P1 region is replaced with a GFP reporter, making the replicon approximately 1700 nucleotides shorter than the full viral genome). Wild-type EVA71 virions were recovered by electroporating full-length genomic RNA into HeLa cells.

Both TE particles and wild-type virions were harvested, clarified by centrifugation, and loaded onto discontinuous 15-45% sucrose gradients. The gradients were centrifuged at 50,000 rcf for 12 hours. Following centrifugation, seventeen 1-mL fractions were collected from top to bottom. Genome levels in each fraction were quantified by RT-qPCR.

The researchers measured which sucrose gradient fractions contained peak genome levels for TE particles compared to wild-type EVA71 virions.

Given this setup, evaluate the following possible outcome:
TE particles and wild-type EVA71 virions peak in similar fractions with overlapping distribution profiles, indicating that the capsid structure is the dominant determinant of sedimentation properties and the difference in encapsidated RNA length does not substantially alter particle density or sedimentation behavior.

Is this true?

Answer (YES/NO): NO